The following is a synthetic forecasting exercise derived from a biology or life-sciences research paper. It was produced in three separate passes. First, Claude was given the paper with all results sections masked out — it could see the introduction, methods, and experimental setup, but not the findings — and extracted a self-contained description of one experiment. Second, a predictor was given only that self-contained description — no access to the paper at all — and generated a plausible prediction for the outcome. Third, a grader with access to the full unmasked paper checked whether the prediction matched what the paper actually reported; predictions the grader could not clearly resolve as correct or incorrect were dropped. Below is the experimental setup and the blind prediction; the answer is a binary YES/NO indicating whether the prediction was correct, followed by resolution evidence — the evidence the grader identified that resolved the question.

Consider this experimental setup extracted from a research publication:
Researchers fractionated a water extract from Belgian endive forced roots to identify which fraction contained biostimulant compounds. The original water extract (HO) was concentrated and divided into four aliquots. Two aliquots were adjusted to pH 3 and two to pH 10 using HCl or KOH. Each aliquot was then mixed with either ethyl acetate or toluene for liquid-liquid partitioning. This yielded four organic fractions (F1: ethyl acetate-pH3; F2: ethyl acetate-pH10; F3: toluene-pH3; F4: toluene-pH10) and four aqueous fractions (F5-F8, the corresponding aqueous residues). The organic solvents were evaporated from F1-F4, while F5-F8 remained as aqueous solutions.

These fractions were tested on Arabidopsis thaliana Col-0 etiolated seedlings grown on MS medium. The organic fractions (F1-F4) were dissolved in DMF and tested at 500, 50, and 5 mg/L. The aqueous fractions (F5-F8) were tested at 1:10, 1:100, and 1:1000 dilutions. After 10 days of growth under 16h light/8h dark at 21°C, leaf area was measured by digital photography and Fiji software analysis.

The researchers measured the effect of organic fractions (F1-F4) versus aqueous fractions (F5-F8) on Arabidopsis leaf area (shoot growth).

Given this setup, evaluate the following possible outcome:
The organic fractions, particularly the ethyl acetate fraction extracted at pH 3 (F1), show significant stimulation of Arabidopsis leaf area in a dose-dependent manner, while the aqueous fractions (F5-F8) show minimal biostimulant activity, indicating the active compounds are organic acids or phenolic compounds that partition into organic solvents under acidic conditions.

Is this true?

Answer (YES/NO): NO